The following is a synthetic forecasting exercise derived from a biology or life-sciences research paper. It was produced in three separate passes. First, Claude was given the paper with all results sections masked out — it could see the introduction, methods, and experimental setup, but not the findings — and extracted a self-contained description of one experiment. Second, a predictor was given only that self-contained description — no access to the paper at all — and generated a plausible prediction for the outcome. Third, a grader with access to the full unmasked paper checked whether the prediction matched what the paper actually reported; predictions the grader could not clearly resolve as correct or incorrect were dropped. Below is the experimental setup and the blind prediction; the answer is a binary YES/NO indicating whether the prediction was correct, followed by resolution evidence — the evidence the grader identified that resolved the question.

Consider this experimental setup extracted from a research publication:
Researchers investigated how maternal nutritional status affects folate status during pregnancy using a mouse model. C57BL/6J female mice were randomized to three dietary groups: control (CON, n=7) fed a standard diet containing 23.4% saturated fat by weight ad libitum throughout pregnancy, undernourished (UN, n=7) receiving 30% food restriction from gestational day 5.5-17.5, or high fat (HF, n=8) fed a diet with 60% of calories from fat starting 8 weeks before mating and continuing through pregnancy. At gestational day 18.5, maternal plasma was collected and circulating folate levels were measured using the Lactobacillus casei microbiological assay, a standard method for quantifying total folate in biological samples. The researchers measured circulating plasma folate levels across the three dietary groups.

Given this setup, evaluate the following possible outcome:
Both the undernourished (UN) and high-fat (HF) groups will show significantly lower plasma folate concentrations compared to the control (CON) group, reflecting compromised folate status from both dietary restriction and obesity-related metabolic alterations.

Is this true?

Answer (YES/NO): YES